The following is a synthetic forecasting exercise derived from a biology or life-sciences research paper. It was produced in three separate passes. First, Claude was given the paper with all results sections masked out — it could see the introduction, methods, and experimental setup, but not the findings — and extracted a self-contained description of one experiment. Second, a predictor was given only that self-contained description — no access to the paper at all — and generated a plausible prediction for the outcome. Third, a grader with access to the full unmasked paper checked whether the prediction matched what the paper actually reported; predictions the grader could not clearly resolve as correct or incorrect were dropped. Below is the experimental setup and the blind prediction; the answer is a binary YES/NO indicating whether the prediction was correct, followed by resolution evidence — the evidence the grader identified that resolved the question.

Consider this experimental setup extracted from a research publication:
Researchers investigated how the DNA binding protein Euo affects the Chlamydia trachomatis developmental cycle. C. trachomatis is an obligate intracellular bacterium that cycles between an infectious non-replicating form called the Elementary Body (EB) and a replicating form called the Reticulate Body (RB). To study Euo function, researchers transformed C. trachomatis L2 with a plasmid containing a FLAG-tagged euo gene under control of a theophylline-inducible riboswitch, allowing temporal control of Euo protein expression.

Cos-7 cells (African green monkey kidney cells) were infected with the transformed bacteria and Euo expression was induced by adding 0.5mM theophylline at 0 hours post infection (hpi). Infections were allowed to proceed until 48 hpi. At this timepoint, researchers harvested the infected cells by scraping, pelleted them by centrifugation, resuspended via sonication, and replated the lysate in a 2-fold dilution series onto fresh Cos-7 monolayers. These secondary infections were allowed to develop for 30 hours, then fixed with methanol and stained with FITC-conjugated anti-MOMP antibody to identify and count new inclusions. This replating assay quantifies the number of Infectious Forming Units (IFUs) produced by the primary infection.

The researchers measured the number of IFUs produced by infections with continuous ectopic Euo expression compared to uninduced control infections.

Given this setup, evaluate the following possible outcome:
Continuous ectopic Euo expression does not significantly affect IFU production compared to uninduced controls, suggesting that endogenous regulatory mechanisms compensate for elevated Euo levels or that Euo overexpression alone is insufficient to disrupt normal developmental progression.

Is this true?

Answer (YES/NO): NO